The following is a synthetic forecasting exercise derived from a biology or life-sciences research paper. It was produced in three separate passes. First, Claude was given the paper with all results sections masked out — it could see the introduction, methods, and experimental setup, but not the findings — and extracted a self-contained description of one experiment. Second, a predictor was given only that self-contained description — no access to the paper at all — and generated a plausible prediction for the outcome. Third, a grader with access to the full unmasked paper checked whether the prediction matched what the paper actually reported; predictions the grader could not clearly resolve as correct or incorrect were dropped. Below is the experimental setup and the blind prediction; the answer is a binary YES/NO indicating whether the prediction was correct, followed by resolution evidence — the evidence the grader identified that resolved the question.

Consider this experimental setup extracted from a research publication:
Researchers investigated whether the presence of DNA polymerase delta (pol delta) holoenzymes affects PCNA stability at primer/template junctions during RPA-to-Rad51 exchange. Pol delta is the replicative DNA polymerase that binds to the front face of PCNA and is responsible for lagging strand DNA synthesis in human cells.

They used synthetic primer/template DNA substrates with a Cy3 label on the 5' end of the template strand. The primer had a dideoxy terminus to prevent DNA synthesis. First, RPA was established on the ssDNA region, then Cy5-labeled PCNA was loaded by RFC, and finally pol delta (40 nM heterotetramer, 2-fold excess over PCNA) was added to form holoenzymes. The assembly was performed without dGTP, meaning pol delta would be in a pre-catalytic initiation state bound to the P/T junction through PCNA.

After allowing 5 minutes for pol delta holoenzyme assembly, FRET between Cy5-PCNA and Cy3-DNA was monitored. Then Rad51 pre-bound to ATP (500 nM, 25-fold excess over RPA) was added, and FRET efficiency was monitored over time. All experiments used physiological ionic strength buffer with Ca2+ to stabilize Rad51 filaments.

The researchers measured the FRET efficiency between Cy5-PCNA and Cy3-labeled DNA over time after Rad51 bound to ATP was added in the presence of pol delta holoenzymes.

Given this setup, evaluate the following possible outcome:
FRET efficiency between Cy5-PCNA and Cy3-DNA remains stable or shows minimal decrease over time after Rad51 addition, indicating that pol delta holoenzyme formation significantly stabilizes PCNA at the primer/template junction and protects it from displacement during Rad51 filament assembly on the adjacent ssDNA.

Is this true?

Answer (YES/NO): NO